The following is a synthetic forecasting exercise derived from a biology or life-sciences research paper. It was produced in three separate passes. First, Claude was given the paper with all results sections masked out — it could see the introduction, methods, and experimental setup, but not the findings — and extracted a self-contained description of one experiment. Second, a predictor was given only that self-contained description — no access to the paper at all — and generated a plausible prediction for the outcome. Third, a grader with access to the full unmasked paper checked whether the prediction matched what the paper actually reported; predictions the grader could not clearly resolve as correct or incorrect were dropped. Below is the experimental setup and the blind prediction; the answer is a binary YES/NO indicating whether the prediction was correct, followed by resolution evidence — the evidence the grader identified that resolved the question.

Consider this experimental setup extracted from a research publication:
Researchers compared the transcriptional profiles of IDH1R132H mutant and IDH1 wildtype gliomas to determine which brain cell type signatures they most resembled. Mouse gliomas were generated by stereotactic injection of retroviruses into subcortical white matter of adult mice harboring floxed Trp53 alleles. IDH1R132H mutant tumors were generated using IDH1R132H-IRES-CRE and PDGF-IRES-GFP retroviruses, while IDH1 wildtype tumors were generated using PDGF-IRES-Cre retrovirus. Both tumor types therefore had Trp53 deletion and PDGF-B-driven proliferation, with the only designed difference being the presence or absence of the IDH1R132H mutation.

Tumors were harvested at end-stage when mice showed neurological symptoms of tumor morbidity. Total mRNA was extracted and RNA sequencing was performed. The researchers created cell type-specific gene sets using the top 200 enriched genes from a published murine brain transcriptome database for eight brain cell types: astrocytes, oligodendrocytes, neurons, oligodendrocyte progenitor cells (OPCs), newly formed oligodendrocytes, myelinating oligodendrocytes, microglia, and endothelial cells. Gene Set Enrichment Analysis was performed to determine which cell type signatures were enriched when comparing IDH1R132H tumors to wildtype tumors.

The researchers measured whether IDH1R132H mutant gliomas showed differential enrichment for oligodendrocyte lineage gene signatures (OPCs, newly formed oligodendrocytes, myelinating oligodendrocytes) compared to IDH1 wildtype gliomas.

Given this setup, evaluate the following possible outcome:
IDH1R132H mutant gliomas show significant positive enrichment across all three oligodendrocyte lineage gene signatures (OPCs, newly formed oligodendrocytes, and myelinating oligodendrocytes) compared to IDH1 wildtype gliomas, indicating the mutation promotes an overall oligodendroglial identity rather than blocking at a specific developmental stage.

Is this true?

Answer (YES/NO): NO